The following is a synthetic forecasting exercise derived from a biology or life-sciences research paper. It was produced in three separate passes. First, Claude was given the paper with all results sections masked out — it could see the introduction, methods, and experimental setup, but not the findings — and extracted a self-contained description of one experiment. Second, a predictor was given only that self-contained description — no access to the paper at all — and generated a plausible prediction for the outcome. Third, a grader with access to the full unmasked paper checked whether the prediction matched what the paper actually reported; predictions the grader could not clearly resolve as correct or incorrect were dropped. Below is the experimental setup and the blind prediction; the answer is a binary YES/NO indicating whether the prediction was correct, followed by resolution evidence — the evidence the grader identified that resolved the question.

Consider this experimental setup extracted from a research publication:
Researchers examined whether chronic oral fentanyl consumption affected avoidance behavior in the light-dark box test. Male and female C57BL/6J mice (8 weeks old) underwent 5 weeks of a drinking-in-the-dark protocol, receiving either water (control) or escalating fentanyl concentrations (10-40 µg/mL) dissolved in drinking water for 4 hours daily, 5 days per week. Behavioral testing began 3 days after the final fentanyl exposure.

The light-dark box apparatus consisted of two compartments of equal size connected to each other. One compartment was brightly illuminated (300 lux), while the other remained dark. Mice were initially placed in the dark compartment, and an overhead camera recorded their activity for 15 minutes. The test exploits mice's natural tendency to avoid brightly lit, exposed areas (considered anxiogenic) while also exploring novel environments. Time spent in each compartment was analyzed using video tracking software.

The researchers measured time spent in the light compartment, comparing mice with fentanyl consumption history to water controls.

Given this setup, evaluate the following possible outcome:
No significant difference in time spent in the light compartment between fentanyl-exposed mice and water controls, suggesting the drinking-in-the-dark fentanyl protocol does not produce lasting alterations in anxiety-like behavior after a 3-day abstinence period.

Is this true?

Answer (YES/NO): NO